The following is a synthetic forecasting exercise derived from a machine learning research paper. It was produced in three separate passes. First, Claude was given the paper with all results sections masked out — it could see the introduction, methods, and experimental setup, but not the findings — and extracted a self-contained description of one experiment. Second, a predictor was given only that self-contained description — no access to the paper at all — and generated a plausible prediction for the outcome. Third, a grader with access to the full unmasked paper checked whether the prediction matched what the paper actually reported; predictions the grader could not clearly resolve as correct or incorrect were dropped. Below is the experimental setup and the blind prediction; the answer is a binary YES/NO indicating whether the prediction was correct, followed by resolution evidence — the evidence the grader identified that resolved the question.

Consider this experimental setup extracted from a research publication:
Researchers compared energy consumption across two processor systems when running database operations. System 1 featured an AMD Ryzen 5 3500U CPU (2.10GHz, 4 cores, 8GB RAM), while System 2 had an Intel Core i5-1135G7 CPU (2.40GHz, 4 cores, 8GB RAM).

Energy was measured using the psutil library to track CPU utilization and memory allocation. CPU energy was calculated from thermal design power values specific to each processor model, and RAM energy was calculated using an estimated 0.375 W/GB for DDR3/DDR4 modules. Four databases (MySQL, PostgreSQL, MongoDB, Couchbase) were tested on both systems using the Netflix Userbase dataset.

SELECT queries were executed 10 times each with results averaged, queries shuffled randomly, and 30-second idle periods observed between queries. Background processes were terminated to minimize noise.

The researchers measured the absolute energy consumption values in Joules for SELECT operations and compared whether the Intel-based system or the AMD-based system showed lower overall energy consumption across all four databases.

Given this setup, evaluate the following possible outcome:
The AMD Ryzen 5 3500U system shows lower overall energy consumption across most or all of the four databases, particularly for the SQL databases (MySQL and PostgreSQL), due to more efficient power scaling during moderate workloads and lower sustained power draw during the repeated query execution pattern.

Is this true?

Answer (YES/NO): NO